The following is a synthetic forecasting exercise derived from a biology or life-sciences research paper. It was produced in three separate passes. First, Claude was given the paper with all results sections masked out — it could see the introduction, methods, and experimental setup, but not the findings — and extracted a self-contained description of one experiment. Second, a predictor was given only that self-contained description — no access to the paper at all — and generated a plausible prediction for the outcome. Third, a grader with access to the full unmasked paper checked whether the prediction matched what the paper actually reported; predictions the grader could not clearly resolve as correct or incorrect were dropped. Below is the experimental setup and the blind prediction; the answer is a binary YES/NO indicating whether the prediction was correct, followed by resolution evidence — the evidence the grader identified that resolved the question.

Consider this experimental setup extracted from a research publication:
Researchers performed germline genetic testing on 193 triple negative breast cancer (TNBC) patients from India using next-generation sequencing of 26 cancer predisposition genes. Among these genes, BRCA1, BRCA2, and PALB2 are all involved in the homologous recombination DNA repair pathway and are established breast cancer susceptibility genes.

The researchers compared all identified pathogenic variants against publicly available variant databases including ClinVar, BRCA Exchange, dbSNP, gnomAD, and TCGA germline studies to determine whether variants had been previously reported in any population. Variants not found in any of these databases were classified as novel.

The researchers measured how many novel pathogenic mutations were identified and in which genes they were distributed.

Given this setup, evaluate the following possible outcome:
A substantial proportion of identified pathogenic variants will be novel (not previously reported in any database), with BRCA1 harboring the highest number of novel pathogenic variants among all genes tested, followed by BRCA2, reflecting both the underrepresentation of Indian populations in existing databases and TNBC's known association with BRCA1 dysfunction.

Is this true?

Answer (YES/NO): YES